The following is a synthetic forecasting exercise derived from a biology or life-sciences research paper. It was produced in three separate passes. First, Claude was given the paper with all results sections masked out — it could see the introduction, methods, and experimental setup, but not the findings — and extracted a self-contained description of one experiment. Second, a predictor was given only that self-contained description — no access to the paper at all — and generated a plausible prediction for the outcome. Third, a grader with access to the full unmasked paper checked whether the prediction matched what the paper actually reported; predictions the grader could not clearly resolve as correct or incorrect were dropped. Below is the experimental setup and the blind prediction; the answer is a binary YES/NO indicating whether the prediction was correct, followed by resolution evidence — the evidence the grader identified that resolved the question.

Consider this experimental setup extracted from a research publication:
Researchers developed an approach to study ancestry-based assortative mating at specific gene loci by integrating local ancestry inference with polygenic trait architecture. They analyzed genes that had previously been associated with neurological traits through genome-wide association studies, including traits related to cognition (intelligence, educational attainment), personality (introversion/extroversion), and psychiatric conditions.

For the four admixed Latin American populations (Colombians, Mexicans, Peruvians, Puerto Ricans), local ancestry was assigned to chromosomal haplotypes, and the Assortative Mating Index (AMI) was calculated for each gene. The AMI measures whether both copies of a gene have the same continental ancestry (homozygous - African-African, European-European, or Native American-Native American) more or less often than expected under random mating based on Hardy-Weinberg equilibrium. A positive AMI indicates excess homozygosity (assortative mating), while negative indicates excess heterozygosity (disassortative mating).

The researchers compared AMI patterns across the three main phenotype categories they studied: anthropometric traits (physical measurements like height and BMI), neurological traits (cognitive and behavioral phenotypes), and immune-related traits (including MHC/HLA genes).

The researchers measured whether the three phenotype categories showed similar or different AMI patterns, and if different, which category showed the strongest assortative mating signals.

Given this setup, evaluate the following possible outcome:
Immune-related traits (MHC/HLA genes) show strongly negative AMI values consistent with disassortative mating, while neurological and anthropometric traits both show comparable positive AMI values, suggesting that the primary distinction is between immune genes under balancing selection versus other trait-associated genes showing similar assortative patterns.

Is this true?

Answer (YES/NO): NO